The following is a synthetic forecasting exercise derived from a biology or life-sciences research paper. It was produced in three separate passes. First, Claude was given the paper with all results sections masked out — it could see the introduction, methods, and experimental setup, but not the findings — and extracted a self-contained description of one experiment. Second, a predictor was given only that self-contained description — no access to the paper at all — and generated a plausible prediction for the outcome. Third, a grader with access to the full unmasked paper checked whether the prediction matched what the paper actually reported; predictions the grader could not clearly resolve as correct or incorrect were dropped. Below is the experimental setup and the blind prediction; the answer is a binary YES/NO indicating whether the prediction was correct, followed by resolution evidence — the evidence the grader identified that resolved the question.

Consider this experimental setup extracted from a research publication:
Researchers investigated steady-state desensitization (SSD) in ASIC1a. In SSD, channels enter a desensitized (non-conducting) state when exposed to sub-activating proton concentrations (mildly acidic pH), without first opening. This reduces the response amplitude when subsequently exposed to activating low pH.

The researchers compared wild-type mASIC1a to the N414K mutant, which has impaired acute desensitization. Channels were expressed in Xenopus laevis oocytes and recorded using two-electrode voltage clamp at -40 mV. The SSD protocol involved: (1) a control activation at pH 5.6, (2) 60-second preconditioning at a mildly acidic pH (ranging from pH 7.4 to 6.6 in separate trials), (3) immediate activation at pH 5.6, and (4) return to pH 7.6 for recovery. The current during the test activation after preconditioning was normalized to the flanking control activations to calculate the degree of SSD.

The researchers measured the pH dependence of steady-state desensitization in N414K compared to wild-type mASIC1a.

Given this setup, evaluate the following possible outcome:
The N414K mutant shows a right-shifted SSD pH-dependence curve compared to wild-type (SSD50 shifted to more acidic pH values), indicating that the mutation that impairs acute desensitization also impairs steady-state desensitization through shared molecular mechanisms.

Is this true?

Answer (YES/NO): YES